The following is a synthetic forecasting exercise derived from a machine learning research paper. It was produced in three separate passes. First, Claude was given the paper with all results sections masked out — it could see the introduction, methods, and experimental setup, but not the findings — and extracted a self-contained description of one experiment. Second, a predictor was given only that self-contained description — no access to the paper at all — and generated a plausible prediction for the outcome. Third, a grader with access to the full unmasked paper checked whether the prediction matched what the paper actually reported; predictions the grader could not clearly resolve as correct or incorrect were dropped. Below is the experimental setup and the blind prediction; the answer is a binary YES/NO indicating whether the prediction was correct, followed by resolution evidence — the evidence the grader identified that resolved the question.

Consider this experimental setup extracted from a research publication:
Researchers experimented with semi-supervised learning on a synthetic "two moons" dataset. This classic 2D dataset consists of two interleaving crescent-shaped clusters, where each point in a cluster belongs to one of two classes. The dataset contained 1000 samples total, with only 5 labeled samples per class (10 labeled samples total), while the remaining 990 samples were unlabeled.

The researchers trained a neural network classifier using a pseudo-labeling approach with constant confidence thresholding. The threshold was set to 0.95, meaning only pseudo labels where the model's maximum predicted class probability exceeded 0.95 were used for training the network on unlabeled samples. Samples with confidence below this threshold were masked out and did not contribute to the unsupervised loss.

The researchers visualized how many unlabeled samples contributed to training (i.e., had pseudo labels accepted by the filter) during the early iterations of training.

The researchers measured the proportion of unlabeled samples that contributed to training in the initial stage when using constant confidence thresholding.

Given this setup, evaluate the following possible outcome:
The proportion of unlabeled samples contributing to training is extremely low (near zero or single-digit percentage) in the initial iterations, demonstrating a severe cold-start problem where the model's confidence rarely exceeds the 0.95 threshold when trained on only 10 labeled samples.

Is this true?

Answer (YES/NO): YES